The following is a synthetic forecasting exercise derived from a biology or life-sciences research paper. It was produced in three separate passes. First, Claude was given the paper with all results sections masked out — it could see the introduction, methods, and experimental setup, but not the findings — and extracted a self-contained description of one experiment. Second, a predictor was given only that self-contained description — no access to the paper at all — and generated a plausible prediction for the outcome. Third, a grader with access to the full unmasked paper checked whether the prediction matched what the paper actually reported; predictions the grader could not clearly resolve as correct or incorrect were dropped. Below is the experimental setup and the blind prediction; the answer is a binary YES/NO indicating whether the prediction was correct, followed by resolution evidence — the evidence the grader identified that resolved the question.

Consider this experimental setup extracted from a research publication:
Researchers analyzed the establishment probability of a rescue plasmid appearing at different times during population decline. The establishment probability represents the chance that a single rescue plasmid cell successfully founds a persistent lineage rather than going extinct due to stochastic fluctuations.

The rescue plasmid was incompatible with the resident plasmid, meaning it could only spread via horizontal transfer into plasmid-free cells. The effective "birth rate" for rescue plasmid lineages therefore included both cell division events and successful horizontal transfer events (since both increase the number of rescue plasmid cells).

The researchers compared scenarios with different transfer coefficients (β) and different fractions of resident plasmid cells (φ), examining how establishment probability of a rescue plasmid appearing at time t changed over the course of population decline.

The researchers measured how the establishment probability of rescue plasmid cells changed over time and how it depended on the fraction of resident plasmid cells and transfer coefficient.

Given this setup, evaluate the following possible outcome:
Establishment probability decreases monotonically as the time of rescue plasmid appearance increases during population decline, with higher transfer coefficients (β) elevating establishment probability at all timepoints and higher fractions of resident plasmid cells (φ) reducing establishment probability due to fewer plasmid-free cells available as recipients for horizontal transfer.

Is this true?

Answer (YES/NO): NO